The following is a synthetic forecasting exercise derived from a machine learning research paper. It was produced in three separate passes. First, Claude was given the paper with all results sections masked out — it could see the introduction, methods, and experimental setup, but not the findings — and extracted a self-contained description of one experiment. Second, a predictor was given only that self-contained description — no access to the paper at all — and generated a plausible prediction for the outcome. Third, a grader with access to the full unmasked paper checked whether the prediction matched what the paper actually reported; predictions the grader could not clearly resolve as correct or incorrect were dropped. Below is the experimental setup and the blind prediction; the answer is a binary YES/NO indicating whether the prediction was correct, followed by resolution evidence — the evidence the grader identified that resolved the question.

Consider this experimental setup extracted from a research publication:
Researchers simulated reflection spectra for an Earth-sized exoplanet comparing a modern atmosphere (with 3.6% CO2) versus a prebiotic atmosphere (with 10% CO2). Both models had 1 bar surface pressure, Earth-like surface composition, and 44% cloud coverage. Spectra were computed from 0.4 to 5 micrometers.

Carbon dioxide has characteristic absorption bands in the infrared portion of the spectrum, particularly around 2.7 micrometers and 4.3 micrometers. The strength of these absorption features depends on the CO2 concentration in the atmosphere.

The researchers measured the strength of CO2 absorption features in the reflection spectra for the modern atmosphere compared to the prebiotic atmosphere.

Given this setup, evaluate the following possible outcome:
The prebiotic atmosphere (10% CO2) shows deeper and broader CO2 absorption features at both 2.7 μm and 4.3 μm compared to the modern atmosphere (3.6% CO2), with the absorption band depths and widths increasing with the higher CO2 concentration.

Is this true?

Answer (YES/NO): NO